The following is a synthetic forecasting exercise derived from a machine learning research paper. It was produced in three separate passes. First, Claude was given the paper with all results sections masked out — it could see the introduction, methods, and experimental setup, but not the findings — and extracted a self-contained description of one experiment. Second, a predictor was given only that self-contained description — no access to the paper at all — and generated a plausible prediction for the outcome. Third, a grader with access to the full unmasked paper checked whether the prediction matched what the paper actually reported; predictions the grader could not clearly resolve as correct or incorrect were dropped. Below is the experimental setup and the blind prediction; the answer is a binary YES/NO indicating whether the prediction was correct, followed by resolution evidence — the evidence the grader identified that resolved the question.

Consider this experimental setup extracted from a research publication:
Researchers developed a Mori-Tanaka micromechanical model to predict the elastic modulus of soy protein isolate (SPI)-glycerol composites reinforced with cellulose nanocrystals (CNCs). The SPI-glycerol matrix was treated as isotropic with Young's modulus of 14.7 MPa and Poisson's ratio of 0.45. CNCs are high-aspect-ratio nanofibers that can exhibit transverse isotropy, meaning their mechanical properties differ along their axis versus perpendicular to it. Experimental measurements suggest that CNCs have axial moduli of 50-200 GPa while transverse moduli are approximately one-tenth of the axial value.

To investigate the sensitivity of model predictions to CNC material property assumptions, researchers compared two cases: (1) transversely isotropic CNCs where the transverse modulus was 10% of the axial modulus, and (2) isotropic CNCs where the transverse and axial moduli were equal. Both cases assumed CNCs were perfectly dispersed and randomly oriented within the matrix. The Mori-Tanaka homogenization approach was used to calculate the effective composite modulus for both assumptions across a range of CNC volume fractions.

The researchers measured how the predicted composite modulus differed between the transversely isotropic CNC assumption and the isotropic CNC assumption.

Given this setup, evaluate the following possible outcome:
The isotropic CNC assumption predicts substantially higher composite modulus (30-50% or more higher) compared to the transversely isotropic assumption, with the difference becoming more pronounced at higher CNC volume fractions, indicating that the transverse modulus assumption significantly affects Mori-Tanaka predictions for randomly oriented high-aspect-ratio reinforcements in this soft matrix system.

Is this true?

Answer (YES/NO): NO